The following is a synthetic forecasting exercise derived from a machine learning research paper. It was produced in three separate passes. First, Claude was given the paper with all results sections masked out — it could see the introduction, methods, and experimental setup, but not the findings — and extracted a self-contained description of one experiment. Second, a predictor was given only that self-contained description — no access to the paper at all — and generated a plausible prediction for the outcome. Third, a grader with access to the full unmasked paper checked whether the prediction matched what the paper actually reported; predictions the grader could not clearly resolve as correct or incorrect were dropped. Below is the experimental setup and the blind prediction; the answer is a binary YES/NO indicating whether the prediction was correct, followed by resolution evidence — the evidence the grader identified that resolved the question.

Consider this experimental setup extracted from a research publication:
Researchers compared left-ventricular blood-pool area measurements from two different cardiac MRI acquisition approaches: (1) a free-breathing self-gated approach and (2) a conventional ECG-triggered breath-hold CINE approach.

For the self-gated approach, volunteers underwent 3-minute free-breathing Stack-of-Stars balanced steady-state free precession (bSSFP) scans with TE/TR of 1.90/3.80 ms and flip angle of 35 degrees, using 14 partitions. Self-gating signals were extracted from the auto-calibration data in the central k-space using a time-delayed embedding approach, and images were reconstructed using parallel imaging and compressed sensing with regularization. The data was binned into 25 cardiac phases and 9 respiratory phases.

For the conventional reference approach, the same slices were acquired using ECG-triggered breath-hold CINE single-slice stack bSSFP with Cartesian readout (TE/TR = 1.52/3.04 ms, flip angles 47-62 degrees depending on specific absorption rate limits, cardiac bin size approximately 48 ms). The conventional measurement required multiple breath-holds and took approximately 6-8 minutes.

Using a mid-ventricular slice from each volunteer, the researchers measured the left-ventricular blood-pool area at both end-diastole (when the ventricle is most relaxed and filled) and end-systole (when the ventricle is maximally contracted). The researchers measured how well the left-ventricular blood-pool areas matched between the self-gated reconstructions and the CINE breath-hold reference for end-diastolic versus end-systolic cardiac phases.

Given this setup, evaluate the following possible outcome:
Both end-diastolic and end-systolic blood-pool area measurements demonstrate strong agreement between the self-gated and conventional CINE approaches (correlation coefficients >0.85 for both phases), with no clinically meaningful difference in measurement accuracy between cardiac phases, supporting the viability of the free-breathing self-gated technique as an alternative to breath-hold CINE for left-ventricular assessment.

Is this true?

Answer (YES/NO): NO